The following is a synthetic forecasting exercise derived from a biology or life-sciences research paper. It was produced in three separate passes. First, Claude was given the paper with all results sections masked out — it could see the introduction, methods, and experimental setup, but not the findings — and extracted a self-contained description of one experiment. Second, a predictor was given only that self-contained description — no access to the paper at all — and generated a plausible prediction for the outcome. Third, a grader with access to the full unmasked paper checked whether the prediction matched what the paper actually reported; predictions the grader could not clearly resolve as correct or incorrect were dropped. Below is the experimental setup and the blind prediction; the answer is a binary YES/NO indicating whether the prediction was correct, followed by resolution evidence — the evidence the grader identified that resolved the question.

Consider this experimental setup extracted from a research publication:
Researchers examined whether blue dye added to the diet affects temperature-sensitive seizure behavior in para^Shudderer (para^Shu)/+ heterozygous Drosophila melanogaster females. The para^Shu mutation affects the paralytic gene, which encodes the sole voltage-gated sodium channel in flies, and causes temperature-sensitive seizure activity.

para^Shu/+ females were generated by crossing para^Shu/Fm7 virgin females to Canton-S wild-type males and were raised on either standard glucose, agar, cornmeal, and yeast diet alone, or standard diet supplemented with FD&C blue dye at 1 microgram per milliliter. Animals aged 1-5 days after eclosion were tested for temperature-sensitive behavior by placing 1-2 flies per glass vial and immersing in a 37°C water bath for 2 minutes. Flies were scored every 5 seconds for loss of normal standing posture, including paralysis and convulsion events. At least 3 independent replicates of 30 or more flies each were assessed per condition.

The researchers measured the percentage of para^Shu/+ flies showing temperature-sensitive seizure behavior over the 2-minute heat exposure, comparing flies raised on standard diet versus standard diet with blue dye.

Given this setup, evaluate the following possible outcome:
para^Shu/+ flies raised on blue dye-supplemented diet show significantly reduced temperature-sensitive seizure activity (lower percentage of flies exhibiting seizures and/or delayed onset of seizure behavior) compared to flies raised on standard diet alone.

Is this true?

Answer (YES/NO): NO